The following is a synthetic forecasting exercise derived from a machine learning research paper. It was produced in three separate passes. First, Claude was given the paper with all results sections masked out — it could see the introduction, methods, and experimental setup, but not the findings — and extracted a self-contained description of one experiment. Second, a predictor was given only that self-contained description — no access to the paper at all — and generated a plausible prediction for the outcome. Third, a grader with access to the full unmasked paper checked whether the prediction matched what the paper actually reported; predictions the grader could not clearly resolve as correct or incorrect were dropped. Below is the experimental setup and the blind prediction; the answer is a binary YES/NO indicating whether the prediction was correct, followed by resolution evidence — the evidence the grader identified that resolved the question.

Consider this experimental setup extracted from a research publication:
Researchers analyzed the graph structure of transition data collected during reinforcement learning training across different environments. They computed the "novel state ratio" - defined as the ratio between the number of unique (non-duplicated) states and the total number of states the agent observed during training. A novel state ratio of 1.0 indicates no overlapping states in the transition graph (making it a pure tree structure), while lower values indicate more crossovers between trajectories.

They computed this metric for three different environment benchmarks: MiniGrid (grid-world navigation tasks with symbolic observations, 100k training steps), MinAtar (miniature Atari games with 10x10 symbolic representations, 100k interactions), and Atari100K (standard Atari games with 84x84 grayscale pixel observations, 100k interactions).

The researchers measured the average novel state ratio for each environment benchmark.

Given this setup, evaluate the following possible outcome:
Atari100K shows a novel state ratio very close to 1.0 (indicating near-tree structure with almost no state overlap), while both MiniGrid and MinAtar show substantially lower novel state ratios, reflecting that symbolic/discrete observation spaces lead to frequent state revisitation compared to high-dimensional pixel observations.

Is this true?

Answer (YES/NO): YES